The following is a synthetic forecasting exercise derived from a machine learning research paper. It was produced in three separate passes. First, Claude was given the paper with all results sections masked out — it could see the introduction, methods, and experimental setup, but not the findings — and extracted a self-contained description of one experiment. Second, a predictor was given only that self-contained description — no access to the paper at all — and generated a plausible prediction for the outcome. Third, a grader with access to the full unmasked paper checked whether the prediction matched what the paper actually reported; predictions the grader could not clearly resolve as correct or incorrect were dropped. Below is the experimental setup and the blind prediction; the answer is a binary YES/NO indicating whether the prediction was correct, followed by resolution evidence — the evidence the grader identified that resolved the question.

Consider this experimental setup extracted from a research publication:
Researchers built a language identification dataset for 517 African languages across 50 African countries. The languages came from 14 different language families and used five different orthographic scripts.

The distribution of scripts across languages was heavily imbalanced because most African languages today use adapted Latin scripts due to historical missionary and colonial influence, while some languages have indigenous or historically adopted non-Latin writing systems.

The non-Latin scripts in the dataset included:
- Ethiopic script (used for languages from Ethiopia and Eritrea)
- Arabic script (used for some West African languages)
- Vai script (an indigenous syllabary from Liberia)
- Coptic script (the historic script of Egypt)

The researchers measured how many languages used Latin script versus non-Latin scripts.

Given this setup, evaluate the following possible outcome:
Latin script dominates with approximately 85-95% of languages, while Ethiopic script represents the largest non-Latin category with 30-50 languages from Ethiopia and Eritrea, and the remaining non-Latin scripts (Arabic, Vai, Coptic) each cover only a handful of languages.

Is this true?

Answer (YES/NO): NO